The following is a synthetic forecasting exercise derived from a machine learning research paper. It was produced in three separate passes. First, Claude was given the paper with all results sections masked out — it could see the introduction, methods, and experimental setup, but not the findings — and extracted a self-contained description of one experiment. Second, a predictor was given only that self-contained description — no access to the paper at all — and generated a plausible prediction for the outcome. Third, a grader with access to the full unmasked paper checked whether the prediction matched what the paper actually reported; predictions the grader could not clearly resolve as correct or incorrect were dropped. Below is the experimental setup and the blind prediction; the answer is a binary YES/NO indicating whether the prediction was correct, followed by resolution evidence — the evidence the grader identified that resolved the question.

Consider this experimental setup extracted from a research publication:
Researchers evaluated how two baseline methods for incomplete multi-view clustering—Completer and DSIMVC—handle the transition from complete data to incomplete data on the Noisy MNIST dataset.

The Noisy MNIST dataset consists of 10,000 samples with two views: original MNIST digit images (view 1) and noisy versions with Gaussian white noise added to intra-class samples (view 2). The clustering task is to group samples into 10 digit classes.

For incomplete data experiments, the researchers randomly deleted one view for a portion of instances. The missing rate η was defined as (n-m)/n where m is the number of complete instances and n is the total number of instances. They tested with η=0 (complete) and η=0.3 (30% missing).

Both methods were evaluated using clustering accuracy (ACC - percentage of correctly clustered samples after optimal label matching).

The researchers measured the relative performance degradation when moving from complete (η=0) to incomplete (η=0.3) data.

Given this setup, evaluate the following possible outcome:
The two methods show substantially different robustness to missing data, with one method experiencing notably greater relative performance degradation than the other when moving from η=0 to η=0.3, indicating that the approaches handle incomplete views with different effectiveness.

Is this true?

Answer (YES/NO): YES